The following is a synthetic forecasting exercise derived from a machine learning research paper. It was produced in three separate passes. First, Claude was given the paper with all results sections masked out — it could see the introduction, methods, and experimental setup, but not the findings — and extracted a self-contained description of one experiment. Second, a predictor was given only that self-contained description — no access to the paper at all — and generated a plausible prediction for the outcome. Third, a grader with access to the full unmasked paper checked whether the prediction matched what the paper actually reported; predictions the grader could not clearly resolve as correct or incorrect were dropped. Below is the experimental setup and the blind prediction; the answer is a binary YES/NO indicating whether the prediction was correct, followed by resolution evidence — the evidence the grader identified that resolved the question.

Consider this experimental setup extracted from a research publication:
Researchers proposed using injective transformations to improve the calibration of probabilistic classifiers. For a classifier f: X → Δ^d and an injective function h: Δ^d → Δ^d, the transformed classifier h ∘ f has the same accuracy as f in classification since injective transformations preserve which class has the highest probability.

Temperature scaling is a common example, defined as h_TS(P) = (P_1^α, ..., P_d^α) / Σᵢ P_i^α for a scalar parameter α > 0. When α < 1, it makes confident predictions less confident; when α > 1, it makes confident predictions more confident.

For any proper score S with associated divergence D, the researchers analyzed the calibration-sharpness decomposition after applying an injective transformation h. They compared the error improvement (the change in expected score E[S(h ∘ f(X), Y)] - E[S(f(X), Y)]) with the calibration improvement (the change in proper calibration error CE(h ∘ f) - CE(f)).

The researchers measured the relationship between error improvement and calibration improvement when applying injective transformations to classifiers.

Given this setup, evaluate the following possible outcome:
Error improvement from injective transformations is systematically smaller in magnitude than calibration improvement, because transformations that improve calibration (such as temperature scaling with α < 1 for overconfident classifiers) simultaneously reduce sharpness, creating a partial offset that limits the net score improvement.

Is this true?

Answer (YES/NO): NO